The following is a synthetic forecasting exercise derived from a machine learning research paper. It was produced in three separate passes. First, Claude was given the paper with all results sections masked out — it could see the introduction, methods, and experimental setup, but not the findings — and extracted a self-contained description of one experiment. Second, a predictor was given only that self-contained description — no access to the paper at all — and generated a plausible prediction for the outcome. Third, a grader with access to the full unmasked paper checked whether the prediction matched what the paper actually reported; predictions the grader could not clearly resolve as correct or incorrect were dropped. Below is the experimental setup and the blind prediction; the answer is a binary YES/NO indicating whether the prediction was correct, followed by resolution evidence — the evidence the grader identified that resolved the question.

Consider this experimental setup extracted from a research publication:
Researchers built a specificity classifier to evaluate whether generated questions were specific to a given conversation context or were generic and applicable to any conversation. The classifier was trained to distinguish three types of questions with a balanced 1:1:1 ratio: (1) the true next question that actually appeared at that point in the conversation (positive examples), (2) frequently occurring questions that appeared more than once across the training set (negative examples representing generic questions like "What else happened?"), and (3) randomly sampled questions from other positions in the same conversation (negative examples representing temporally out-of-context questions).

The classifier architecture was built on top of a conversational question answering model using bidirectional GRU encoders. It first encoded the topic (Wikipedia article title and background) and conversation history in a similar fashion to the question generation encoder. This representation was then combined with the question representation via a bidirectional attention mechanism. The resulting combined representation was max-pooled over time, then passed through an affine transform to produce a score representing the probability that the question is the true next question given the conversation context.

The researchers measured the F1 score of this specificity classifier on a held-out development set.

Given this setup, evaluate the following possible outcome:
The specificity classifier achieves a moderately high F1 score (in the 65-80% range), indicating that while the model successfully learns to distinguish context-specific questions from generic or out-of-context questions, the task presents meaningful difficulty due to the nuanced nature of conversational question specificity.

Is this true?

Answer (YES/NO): YES